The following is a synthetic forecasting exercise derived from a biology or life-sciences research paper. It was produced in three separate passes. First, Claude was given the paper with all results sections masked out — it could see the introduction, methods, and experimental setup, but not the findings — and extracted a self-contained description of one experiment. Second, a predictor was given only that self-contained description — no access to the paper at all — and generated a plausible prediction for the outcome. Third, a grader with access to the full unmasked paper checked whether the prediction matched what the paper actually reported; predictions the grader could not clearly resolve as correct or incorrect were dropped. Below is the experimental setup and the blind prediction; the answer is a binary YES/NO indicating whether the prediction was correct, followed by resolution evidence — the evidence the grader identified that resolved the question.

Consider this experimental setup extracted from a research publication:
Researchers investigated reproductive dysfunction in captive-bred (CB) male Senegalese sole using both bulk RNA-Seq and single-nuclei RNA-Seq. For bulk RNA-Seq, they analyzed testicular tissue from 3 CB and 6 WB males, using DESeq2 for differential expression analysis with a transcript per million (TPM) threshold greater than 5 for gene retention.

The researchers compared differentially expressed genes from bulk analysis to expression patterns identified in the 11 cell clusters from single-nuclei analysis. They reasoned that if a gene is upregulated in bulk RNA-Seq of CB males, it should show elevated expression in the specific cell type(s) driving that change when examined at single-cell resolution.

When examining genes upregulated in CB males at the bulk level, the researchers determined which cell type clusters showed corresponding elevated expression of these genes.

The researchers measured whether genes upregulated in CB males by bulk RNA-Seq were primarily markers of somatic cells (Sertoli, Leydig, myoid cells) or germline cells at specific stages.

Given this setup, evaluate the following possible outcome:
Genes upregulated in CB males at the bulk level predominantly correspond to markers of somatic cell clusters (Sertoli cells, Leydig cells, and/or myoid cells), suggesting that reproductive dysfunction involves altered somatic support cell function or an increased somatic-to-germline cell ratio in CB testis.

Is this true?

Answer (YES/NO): NO